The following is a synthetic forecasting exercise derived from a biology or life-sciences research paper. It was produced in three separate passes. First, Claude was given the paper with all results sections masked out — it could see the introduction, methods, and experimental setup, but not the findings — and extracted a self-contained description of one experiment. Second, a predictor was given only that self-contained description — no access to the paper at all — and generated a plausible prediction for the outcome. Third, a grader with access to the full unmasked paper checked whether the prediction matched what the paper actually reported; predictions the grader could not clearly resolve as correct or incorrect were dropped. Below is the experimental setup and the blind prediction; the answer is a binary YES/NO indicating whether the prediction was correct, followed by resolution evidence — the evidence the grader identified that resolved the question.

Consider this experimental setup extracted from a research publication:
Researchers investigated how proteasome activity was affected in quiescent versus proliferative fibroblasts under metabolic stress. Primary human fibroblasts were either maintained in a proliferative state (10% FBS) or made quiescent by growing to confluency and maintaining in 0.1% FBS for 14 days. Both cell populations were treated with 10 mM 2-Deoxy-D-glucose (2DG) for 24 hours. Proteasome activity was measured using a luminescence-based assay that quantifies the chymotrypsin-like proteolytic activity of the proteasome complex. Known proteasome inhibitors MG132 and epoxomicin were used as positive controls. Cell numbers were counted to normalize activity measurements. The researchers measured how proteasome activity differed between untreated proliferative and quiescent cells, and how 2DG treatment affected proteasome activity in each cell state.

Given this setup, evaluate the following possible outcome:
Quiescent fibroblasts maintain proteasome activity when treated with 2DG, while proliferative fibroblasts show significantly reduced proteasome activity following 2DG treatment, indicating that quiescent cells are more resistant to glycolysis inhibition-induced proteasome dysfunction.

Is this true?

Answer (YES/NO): NO